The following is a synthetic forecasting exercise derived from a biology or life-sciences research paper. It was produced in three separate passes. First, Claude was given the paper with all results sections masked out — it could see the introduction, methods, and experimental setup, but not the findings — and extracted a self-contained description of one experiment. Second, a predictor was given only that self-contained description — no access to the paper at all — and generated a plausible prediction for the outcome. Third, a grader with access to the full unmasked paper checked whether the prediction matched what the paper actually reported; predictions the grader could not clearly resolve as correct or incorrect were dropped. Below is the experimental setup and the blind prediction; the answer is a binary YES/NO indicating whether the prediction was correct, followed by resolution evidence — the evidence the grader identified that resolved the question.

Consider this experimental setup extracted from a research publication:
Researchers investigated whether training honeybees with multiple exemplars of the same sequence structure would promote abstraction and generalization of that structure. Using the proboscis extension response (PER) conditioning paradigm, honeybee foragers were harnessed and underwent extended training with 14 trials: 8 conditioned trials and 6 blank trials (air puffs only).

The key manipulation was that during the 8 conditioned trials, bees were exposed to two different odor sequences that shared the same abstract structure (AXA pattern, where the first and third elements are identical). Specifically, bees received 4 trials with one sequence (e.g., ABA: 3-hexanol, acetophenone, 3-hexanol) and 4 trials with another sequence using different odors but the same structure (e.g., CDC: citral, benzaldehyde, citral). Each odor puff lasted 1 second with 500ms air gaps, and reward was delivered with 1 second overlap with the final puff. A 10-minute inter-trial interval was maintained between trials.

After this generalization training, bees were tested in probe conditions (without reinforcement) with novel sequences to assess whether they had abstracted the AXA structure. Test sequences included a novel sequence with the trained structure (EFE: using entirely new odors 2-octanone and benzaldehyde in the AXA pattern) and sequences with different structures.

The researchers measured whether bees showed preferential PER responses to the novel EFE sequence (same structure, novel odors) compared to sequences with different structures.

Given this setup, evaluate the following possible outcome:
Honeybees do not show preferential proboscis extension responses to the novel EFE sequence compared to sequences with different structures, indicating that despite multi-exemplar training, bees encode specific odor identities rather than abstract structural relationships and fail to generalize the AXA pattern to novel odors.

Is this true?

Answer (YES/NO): NO